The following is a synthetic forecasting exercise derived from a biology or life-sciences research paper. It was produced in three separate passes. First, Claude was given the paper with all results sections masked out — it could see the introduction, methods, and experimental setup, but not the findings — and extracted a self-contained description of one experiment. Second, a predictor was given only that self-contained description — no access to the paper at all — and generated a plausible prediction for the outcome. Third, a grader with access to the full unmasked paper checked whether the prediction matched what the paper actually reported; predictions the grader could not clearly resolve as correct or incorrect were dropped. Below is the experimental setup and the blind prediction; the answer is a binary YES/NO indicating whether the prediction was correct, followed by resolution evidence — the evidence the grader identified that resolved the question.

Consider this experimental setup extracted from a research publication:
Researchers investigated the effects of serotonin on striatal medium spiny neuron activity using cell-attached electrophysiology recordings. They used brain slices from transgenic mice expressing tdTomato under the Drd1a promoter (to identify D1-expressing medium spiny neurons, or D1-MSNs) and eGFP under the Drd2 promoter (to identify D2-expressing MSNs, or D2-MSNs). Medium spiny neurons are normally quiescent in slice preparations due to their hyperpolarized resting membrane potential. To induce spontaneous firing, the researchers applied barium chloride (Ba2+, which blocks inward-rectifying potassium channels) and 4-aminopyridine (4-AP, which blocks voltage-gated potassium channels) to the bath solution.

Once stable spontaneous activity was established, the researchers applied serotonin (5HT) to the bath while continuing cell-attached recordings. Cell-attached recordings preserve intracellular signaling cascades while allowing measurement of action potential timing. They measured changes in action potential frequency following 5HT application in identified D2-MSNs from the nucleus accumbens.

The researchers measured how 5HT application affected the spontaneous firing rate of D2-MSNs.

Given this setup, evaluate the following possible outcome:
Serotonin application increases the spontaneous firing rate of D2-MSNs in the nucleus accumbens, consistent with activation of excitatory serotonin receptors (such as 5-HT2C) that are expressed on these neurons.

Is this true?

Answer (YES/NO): YES